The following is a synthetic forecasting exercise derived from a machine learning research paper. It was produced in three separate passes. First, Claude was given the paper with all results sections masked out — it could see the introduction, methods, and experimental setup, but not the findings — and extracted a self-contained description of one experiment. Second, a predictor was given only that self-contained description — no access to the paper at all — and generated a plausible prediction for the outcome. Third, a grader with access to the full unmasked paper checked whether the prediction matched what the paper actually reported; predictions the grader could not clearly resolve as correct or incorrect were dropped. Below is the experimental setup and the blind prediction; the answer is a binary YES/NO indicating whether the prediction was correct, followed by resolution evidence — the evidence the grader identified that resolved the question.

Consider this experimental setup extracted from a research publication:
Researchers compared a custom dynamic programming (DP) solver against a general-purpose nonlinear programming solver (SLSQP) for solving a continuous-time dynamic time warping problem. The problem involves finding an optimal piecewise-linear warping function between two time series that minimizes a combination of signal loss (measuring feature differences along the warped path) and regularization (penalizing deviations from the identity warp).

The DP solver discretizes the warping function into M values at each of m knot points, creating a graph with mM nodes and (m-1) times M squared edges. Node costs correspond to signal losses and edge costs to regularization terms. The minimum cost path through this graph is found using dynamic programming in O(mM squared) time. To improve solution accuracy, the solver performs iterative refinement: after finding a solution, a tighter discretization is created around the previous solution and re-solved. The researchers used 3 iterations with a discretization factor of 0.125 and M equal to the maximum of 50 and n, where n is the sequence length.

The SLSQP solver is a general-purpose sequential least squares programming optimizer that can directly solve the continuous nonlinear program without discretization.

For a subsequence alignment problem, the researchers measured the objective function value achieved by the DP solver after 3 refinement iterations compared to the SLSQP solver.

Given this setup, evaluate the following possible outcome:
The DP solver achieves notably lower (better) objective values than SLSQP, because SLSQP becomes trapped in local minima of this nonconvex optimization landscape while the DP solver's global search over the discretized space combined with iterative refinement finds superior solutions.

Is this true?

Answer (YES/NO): NO